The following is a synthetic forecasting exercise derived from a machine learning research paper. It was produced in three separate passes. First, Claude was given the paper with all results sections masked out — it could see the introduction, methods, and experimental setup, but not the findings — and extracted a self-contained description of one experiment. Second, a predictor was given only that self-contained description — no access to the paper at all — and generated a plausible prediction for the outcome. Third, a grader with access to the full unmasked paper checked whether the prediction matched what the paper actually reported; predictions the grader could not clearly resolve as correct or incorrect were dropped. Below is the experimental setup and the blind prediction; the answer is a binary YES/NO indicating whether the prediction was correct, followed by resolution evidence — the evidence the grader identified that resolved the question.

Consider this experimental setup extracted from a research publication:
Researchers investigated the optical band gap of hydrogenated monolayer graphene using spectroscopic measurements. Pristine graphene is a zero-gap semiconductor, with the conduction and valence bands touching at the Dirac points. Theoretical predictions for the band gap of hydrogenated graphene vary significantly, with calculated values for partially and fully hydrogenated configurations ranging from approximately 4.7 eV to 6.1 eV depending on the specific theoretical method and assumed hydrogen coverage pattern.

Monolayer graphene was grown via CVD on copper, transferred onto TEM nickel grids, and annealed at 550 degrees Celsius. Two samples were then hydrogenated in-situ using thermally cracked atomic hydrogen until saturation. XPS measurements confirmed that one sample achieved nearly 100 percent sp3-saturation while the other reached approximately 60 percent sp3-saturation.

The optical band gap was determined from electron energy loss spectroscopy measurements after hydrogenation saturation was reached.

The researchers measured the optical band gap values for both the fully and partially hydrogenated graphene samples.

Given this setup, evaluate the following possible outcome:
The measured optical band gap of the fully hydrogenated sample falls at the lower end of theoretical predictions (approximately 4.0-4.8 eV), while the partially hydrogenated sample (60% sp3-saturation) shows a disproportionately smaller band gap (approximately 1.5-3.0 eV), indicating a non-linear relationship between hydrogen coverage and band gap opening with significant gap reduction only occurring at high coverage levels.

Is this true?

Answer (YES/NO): NO